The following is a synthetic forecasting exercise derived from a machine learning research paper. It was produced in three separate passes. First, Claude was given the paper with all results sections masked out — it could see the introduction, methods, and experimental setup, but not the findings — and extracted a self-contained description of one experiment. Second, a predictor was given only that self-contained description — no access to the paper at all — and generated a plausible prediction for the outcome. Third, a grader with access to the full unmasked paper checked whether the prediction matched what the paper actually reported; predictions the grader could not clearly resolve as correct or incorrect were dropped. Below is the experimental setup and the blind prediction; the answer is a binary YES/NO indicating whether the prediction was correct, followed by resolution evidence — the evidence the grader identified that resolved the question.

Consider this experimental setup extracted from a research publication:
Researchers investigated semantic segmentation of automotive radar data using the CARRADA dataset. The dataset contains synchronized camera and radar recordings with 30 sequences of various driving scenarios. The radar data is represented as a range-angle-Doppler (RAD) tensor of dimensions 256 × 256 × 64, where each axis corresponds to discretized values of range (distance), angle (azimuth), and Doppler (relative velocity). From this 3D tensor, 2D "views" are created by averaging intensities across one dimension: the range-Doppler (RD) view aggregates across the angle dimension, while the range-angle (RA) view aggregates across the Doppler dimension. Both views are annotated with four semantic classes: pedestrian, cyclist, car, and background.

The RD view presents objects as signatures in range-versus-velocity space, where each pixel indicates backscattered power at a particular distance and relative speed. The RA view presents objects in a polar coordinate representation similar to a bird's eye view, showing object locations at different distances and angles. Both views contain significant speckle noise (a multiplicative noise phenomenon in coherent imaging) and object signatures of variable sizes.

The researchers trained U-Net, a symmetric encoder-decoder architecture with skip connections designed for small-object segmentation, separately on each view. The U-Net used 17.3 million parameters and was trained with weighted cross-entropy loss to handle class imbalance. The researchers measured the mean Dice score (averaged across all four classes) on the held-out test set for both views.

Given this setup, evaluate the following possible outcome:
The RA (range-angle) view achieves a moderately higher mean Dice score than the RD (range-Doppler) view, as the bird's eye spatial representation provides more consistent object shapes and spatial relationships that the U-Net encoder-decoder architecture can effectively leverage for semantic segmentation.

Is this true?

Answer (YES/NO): NO